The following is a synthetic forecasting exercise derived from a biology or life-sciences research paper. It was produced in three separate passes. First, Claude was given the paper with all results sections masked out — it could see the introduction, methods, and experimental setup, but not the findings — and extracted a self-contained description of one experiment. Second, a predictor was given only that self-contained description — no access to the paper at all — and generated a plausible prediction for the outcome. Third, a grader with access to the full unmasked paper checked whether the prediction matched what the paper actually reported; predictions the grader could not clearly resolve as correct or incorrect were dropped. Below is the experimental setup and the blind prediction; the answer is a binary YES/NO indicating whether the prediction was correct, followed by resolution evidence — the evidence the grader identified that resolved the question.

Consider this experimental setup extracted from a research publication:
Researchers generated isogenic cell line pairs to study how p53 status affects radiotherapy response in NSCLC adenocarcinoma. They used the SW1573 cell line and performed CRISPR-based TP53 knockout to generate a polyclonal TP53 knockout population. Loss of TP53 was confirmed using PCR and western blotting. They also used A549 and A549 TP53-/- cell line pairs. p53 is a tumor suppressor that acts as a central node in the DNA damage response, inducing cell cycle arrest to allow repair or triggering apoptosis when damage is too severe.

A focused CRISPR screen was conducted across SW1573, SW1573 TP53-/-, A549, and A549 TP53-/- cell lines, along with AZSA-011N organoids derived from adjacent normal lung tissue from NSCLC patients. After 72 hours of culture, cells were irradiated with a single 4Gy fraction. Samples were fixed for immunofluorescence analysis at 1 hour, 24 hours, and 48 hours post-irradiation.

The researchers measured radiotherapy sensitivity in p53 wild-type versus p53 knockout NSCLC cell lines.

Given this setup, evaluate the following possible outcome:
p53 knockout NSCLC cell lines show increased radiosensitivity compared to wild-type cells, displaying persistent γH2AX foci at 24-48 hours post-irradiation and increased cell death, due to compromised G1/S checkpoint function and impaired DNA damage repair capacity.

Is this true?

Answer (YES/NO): NO